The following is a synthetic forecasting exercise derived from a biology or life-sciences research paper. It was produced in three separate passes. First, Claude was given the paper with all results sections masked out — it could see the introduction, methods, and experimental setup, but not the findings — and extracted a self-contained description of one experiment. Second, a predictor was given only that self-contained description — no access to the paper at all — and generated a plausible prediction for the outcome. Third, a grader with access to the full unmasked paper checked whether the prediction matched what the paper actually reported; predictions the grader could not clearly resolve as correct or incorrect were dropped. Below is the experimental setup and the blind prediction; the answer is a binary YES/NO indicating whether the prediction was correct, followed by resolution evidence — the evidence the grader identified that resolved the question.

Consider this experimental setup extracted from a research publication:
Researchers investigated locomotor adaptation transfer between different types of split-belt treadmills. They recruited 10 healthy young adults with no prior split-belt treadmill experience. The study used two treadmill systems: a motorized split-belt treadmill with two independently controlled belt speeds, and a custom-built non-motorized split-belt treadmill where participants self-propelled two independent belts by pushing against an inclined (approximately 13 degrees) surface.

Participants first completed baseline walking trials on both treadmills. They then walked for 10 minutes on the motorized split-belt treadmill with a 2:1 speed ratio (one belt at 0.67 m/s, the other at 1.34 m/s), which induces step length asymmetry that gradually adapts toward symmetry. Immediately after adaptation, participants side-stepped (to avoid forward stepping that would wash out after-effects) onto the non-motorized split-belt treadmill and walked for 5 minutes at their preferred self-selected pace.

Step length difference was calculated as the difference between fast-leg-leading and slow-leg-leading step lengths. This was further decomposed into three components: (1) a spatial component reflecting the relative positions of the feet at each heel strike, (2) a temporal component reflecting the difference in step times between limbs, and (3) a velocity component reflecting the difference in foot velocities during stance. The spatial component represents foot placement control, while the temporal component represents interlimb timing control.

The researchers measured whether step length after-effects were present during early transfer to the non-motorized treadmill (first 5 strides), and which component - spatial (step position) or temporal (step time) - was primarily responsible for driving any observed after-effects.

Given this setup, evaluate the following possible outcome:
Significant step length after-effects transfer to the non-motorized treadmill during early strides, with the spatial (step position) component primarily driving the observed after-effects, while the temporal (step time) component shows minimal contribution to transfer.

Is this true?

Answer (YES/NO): NO